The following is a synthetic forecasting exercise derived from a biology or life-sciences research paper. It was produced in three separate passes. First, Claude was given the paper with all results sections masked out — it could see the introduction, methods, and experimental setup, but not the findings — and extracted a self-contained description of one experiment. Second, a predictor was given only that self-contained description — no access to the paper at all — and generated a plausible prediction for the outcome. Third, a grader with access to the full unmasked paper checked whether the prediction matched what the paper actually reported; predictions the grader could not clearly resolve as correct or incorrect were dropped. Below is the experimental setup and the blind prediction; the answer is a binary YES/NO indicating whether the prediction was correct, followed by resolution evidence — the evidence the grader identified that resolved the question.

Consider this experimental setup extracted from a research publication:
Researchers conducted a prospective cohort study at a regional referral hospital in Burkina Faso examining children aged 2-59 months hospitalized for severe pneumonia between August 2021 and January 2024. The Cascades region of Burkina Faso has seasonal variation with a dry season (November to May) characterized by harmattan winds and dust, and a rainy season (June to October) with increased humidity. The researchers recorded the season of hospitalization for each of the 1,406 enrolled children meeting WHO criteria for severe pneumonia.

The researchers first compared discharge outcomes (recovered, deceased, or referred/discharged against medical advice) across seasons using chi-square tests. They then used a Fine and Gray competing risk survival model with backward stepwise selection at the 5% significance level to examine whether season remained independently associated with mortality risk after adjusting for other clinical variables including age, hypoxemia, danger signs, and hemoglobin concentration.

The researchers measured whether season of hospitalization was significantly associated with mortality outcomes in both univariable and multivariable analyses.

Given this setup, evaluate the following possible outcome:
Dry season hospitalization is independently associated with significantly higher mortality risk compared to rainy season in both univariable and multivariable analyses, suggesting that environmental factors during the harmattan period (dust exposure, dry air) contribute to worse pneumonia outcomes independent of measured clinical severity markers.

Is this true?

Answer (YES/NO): NO